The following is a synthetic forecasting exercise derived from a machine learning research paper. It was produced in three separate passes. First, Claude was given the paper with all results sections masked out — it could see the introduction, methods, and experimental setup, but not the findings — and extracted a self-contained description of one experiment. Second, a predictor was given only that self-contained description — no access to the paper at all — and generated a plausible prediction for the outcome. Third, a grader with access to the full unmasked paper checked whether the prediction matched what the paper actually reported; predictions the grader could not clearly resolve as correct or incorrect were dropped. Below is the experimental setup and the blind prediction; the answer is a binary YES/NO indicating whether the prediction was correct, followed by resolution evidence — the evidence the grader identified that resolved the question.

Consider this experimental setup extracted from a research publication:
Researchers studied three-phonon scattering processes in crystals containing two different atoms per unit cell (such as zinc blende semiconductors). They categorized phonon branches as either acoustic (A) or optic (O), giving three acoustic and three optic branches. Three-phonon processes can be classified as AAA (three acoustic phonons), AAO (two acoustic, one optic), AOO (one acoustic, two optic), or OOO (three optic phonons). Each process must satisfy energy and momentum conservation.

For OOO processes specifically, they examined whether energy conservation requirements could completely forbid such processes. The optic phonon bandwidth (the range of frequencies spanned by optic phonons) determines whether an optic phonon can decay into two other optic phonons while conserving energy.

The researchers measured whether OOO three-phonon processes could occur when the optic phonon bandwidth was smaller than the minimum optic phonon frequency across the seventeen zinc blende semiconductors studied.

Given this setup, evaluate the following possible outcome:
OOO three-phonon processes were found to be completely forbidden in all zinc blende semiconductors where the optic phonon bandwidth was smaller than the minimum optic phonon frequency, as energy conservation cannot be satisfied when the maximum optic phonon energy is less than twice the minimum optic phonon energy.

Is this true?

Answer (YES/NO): YES